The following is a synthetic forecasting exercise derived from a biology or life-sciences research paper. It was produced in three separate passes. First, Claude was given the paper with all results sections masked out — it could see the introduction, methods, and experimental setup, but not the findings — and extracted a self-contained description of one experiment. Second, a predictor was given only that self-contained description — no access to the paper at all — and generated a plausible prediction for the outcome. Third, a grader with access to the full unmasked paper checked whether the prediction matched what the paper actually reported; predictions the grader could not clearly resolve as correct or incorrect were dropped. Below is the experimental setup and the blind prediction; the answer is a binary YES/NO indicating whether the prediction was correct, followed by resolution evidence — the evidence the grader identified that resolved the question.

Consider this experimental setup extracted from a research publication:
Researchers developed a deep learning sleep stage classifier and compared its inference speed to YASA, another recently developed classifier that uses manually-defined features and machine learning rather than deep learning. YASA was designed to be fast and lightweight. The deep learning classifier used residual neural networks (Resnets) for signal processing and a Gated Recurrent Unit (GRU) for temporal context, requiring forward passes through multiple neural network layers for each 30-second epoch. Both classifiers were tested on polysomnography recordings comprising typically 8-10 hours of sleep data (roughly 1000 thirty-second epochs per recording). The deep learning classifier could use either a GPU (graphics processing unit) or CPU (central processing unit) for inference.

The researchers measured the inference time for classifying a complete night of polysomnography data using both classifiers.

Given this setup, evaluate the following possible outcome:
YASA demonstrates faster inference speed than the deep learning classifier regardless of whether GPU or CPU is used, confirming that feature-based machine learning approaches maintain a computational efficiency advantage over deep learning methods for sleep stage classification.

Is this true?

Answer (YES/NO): YES